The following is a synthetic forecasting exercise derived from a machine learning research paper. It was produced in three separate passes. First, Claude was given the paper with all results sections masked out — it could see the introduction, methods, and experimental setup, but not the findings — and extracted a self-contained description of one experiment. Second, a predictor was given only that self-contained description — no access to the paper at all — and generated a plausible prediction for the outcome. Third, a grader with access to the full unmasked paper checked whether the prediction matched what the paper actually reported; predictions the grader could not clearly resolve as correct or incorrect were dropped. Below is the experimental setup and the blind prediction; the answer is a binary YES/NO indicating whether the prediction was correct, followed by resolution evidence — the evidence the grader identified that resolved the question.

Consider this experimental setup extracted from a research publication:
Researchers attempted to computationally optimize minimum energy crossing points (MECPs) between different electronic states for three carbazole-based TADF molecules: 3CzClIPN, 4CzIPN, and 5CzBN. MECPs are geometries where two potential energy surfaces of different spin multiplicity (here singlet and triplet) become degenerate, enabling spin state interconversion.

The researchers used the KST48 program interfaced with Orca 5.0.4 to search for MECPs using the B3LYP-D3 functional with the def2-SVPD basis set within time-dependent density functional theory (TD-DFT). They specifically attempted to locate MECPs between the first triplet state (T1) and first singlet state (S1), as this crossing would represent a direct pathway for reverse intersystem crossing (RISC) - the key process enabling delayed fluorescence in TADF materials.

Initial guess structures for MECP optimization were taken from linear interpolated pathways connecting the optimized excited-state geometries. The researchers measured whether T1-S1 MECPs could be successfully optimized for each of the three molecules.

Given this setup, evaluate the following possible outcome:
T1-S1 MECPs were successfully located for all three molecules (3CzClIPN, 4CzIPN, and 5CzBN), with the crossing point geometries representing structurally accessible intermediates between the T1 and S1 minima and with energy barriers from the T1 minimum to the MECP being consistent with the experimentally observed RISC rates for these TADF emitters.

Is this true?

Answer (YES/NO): NO